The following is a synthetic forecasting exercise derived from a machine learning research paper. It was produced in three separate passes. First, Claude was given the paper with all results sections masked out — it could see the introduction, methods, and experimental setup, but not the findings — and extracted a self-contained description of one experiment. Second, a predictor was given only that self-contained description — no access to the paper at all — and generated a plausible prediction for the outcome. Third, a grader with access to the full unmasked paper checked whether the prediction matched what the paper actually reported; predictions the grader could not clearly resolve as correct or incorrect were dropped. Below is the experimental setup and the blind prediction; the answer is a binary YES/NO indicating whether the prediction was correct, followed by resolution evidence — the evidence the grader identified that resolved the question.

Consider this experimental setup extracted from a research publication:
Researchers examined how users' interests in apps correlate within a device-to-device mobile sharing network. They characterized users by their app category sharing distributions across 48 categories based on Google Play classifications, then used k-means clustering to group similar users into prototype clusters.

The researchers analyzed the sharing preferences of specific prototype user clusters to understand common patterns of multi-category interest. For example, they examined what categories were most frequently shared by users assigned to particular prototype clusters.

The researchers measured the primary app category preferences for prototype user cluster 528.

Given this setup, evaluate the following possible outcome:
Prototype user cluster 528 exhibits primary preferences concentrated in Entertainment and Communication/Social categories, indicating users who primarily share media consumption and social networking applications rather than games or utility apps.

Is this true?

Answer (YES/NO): NO